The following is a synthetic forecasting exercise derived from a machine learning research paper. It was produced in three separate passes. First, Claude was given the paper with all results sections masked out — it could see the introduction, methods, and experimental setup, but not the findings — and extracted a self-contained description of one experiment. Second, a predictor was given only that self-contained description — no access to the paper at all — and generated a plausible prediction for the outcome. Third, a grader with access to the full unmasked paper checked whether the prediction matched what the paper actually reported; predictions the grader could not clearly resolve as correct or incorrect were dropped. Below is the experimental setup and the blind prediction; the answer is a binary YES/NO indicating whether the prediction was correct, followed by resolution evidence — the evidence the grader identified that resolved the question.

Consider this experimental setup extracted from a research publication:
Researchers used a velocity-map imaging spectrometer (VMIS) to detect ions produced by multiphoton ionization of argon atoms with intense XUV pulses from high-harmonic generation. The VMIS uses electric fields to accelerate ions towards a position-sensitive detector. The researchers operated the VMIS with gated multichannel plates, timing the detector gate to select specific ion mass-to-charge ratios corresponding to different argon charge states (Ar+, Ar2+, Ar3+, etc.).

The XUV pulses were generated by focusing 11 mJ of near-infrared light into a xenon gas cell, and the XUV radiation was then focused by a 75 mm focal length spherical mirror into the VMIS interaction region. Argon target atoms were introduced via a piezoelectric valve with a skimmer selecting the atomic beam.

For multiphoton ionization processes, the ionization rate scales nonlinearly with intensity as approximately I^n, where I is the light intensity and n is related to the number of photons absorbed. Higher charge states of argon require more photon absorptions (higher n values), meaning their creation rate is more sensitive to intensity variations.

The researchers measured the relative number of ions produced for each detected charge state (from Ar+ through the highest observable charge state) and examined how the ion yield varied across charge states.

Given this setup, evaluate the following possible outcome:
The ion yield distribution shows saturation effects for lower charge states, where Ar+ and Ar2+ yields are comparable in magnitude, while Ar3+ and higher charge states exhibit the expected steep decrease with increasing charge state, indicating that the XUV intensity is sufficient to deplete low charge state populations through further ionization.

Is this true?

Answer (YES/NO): NO